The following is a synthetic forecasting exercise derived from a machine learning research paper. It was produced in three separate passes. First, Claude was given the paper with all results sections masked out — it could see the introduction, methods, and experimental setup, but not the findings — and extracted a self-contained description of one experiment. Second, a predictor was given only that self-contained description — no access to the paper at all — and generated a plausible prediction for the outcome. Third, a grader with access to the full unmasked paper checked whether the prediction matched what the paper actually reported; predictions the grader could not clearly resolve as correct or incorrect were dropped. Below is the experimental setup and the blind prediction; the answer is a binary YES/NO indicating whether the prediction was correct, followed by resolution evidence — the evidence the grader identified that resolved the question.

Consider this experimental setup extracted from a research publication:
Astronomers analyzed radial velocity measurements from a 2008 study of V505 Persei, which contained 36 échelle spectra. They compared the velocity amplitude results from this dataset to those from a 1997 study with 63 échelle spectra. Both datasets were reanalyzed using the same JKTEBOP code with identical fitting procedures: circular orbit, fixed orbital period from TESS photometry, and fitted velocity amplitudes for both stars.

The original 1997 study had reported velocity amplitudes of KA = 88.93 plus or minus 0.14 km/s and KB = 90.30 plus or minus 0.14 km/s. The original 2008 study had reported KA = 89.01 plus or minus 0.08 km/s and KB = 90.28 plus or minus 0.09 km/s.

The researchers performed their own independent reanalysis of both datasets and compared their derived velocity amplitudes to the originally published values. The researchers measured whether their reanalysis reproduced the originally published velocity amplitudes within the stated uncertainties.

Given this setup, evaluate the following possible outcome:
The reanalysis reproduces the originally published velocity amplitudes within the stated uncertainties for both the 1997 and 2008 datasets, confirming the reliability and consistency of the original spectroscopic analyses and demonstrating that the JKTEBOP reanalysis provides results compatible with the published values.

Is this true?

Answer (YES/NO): NO